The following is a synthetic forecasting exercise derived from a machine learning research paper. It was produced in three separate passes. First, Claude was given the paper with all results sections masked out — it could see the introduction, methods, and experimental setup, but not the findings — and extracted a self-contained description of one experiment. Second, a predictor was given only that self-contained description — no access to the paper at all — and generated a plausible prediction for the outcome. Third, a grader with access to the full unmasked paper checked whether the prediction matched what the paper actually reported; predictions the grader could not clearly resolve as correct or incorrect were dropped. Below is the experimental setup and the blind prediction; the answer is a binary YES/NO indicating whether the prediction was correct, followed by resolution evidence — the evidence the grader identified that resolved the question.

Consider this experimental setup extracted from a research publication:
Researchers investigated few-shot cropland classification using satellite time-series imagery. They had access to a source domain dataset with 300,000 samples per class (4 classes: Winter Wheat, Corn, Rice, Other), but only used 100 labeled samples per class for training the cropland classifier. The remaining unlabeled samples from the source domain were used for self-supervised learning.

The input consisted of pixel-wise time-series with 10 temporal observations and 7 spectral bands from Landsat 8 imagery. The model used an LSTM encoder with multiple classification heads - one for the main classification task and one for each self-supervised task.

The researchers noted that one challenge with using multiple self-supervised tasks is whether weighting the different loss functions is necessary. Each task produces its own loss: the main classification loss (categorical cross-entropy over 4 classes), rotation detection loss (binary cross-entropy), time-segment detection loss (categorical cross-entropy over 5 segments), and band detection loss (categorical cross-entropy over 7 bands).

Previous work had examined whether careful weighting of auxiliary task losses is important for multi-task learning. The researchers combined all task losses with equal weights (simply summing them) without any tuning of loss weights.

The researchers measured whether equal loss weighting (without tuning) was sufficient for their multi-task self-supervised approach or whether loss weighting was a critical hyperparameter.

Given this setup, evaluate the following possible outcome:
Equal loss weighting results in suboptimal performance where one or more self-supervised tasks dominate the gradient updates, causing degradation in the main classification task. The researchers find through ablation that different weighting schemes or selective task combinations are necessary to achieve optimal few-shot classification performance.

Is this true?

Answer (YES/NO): NO